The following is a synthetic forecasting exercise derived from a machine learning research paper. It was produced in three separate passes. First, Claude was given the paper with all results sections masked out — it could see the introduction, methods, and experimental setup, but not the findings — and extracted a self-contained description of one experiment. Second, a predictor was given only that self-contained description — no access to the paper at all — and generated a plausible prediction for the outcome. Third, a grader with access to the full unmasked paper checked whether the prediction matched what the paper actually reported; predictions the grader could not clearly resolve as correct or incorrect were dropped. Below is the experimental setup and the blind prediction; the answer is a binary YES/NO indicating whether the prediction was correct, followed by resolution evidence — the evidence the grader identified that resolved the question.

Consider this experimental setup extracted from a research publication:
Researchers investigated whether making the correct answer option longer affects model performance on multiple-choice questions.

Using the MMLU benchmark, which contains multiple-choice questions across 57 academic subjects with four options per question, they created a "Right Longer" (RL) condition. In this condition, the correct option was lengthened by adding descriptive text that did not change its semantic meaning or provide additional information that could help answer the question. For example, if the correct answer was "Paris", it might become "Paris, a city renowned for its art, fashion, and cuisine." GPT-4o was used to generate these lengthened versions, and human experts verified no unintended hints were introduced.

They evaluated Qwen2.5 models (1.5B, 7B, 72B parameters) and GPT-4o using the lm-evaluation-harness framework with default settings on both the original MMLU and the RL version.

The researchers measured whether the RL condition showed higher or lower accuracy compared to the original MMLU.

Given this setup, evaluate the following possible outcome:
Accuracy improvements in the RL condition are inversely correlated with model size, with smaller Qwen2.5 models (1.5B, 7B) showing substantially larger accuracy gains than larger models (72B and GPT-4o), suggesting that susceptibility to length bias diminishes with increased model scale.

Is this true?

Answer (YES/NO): YES